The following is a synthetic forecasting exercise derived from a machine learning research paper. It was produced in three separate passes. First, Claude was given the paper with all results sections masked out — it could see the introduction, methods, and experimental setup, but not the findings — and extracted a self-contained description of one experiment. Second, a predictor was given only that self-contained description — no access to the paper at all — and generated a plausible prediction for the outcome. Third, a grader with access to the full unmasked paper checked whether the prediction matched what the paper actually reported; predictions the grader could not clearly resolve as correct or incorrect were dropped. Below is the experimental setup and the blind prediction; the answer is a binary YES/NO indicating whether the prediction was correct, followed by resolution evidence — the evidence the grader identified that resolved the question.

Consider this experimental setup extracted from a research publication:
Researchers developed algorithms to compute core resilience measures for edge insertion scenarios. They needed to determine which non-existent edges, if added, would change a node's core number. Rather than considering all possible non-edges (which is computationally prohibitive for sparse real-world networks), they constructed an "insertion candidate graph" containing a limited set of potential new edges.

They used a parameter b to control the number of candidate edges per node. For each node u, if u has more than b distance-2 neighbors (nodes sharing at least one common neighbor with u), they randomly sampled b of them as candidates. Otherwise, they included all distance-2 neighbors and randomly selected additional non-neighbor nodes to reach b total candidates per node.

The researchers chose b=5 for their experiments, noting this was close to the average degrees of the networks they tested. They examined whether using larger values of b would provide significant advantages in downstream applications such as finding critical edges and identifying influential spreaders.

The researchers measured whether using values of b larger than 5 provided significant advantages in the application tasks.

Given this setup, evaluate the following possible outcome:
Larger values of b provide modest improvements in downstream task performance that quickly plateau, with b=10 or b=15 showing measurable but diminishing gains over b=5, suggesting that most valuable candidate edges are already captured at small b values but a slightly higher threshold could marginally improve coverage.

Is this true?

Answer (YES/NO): NO